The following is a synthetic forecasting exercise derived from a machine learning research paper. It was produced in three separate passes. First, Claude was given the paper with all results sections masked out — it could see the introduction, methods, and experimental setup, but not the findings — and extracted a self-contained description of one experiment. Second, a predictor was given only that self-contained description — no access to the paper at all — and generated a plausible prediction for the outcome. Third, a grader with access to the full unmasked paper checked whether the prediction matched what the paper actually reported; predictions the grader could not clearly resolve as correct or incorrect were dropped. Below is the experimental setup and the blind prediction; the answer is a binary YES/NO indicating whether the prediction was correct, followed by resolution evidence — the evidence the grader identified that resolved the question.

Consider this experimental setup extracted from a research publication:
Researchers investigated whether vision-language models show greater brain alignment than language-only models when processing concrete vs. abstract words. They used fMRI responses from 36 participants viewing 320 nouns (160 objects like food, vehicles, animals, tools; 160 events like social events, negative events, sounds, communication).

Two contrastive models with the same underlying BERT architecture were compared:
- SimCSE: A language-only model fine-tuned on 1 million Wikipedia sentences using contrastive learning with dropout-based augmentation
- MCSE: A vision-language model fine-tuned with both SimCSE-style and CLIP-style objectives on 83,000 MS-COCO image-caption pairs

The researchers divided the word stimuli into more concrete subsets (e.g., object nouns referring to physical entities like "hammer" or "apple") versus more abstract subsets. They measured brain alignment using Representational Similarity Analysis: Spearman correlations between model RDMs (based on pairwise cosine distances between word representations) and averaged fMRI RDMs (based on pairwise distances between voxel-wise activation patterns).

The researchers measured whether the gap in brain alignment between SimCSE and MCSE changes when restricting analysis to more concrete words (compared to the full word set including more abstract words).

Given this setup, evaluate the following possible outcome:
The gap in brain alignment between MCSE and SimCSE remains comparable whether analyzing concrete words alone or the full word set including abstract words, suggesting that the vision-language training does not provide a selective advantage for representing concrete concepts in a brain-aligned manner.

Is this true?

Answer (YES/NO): NO